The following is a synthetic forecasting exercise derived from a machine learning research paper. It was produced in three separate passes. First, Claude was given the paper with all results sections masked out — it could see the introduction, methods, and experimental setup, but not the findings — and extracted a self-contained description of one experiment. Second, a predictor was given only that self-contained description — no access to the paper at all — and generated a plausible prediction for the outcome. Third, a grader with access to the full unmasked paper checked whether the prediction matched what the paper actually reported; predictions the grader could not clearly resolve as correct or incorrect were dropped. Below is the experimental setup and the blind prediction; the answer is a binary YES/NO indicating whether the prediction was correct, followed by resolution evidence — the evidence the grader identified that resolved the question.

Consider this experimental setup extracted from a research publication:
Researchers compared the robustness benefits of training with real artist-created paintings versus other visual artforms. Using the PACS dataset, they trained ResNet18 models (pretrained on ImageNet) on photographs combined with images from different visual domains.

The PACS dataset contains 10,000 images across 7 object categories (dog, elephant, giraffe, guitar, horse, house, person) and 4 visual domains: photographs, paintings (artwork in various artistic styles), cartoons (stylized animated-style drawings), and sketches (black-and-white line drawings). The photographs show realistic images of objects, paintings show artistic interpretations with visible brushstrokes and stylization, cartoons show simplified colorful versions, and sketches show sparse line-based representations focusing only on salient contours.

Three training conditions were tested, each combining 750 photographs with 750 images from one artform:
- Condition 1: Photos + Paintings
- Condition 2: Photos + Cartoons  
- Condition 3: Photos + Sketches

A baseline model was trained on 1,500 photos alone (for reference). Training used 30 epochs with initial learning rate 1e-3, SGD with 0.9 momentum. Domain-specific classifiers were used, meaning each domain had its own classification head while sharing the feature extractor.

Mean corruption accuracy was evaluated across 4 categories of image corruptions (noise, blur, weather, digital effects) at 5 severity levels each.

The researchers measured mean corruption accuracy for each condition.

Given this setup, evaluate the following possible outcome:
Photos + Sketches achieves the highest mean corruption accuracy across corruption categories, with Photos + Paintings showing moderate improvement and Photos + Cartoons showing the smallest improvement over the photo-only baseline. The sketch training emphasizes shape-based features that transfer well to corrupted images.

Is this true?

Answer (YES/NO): NO